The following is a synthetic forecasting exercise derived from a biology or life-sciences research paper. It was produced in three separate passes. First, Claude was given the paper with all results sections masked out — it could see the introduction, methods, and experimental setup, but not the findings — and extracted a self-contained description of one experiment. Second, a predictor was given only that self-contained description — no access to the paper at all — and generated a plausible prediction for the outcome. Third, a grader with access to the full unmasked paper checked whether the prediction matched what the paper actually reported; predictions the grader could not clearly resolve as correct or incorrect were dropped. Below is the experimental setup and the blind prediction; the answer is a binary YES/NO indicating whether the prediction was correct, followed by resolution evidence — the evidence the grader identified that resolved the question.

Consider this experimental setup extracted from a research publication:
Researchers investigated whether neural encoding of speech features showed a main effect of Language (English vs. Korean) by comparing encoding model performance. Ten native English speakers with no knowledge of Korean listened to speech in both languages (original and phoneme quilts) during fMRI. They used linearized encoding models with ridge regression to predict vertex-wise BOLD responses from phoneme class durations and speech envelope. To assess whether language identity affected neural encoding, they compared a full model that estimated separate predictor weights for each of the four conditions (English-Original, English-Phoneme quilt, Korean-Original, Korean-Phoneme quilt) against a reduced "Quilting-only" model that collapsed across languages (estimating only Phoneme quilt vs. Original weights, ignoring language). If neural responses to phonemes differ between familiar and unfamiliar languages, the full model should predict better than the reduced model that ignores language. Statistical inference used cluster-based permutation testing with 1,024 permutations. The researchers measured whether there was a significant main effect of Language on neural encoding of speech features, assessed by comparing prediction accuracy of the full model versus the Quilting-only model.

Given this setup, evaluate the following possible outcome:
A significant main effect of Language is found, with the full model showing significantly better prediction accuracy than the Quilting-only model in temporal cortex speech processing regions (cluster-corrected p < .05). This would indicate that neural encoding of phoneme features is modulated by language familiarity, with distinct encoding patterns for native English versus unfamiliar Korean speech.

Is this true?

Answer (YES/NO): YES